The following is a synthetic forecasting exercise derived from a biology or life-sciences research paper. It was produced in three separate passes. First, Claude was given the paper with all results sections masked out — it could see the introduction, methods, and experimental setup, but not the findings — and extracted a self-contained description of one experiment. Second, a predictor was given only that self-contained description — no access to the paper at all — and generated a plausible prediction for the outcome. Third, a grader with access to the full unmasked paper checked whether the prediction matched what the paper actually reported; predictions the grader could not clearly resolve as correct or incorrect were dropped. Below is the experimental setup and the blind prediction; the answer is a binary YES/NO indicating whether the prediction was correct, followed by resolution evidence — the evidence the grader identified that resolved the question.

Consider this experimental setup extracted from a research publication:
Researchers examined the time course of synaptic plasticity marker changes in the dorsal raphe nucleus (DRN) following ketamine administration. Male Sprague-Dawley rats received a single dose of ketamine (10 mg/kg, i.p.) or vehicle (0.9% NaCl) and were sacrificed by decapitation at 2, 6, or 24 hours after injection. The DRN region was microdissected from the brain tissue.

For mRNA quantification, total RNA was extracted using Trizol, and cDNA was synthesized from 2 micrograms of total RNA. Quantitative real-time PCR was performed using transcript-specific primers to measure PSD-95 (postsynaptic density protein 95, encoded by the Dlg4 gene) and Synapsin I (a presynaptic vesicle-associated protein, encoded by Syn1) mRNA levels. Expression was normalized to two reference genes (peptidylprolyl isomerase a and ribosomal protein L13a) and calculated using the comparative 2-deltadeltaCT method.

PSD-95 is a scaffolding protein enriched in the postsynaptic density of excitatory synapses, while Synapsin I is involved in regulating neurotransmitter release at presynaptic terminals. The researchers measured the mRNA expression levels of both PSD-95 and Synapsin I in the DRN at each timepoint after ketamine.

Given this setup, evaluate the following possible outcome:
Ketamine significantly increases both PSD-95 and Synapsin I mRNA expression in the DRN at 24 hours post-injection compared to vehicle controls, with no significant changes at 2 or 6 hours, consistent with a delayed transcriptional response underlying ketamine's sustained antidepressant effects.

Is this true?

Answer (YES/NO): NO